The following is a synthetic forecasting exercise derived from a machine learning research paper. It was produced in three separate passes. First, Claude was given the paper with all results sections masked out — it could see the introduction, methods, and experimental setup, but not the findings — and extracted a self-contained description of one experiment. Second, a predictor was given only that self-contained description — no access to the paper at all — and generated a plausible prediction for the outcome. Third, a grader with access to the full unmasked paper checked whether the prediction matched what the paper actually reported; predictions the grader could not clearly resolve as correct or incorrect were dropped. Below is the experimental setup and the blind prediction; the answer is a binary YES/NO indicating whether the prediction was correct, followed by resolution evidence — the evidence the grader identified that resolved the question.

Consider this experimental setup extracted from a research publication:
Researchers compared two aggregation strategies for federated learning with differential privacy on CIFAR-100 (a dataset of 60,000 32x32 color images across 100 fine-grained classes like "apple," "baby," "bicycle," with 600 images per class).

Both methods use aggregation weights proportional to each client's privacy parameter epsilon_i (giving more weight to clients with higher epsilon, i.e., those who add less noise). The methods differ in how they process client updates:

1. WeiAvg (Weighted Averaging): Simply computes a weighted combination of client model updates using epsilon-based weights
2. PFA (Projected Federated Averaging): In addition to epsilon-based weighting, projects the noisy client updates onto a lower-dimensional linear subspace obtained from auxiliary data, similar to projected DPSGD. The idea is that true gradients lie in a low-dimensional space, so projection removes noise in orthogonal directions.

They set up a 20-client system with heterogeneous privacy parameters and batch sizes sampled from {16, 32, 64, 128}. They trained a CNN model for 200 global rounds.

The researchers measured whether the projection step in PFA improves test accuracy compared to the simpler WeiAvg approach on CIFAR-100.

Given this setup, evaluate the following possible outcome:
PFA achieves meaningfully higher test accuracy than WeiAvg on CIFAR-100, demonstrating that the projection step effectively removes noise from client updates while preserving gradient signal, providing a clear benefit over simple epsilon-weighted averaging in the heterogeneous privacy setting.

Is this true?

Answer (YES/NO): NO